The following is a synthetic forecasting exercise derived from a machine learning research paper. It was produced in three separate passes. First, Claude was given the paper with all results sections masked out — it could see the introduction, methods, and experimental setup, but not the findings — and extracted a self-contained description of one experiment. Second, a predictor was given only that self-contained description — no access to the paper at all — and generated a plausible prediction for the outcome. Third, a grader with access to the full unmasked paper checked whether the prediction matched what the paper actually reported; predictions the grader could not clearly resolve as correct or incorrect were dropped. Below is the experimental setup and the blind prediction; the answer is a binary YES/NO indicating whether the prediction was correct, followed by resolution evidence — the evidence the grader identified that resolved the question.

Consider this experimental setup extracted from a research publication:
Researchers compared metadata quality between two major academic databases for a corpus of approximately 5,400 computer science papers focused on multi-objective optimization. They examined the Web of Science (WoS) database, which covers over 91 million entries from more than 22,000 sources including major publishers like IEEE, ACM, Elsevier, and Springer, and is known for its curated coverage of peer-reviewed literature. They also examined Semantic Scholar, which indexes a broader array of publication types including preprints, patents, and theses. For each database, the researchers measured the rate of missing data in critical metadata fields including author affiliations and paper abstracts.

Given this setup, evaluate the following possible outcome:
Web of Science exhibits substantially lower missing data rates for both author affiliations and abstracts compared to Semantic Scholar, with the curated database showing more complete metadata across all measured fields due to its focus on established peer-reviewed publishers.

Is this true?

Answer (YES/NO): YES